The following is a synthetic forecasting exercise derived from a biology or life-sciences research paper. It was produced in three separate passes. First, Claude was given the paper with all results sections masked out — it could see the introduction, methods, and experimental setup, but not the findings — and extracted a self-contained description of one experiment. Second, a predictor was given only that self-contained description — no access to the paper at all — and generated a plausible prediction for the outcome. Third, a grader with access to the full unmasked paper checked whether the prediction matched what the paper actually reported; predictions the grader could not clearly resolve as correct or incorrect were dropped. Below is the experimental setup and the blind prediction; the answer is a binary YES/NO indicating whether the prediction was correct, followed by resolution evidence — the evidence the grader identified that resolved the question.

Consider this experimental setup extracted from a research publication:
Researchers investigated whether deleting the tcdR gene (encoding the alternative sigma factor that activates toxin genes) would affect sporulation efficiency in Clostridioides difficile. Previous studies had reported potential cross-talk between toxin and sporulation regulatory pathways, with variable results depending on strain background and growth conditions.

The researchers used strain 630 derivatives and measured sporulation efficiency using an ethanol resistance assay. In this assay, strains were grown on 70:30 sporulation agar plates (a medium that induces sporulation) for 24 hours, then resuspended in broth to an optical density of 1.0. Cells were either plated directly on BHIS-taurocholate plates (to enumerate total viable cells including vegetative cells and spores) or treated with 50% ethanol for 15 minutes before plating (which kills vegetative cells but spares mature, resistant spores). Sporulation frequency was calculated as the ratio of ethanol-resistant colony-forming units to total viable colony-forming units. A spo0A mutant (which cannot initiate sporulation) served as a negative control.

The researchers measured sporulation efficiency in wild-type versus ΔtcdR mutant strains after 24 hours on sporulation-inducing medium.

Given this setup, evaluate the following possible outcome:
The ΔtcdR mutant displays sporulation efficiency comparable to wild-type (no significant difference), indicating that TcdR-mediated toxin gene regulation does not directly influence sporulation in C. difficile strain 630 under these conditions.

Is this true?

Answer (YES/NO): YES